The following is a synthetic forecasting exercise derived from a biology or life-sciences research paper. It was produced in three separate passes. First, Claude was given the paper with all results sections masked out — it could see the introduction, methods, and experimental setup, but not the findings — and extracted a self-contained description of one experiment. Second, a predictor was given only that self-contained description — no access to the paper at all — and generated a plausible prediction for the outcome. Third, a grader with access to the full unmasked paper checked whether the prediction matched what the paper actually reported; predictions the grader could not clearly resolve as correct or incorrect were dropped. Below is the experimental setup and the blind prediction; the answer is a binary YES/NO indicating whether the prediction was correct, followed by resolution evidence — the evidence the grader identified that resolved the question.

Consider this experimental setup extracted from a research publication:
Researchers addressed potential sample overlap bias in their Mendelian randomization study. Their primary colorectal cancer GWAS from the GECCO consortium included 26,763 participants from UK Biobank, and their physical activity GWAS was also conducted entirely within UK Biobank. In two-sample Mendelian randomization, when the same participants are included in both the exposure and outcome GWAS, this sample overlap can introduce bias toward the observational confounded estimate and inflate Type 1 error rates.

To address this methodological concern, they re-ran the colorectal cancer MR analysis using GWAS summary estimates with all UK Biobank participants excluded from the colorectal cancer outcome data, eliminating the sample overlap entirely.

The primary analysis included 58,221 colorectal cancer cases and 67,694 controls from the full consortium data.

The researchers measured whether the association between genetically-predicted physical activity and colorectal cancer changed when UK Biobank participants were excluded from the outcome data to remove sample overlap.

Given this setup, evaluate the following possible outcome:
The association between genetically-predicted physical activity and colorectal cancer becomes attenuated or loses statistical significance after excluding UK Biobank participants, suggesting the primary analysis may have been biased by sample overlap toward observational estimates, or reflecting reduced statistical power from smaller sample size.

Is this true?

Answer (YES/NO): NO